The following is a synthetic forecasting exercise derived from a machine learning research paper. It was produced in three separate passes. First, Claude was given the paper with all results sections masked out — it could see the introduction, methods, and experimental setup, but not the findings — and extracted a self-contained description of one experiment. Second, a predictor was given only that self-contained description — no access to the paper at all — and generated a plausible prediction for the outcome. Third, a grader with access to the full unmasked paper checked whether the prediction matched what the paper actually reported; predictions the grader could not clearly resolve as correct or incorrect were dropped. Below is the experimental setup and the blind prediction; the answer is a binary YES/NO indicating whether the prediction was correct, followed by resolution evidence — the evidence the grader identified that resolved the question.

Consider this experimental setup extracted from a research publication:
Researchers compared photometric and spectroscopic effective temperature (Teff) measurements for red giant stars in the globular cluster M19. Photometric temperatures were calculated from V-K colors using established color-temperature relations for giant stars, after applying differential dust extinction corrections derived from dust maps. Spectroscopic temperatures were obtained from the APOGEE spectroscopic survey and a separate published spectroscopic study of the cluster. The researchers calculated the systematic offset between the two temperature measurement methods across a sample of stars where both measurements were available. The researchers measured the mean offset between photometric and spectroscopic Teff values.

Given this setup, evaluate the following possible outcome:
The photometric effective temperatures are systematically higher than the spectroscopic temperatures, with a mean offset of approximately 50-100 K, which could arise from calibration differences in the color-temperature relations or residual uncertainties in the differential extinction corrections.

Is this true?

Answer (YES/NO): NO